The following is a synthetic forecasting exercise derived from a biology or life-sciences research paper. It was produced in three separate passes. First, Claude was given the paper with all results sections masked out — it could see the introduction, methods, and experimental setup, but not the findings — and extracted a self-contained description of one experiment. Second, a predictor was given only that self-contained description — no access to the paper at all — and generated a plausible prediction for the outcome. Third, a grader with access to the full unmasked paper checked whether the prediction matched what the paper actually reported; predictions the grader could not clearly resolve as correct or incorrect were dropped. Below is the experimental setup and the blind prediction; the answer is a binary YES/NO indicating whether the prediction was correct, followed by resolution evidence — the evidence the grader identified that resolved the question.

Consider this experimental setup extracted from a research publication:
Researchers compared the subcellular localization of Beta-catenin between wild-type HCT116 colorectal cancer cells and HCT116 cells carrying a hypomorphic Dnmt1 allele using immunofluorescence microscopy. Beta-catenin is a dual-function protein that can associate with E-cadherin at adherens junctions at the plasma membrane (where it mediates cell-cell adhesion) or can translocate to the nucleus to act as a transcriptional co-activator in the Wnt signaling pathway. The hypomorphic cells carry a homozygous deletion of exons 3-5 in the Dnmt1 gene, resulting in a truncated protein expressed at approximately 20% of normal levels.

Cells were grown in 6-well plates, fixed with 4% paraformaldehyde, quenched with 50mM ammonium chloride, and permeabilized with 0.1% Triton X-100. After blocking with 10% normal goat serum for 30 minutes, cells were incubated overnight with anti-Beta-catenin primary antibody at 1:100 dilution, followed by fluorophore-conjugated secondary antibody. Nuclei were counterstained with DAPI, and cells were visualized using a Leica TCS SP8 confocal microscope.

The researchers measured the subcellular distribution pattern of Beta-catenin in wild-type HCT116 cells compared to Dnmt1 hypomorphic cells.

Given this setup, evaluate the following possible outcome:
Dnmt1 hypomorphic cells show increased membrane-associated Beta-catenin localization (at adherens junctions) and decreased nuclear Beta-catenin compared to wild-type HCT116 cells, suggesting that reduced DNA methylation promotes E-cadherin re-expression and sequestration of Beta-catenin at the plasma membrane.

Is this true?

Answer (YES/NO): NO